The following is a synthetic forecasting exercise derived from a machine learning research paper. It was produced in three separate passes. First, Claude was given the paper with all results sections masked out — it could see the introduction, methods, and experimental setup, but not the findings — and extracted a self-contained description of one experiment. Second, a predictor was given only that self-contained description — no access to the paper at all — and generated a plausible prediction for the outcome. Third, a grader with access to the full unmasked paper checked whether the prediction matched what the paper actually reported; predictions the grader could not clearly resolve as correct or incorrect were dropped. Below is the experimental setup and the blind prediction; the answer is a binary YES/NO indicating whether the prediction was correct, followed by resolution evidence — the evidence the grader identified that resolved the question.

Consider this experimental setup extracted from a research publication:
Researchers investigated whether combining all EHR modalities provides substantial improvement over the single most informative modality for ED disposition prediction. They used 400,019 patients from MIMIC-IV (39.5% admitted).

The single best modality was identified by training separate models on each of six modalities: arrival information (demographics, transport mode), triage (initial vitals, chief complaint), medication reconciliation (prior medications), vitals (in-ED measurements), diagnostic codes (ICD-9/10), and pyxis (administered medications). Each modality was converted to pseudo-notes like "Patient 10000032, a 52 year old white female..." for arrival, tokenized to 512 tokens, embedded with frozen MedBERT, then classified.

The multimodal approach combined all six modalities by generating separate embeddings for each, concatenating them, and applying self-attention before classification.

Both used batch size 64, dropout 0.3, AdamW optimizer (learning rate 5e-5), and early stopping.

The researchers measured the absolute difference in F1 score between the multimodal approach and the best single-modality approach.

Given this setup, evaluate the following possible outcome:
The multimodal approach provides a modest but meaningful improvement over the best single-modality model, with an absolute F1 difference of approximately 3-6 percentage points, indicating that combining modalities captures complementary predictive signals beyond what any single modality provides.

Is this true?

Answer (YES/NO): YES